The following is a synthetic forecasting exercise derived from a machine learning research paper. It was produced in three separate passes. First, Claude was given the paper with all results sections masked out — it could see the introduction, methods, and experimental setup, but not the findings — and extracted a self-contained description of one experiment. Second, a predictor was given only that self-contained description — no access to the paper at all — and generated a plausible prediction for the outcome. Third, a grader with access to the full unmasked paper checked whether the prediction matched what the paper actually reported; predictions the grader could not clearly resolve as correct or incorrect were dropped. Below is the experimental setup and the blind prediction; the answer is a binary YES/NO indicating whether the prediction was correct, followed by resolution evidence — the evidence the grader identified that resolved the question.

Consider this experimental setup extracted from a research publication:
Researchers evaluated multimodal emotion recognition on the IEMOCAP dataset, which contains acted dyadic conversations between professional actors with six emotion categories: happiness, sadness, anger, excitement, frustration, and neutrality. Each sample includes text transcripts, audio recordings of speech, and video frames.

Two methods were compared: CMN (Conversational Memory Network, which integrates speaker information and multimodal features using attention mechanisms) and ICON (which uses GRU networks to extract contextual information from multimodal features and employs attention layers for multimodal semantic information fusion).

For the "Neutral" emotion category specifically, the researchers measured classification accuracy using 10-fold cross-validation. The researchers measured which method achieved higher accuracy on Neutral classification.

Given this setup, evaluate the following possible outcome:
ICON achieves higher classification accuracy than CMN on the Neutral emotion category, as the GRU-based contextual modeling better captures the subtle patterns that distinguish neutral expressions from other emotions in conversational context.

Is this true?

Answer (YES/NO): YES